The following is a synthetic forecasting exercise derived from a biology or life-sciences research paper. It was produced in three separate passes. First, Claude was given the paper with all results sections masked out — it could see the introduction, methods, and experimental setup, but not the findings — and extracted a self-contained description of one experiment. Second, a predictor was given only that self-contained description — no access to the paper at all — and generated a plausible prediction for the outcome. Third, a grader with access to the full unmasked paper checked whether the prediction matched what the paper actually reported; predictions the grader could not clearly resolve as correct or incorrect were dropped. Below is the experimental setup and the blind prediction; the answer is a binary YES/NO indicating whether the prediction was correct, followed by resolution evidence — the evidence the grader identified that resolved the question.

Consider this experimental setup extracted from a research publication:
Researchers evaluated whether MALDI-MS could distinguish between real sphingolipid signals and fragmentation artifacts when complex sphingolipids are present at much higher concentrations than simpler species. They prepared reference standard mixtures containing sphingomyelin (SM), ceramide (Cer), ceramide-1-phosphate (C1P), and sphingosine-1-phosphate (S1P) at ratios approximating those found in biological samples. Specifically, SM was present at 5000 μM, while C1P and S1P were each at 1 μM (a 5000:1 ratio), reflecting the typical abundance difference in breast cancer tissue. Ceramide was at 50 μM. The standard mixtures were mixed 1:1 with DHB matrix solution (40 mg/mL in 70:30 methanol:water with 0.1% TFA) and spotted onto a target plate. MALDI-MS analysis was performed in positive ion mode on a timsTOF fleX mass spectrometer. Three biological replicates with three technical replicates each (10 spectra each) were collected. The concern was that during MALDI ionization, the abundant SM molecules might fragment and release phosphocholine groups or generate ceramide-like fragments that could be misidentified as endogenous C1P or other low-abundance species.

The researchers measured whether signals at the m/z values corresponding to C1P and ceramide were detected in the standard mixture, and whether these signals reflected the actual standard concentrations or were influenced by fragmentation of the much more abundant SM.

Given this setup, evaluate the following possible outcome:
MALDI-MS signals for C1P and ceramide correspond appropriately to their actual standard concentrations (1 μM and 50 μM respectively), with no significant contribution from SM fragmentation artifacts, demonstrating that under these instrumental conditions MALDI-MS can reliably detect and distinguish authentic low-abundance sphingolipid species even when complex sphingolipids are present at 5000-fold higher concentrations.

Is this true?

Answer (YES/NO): NO